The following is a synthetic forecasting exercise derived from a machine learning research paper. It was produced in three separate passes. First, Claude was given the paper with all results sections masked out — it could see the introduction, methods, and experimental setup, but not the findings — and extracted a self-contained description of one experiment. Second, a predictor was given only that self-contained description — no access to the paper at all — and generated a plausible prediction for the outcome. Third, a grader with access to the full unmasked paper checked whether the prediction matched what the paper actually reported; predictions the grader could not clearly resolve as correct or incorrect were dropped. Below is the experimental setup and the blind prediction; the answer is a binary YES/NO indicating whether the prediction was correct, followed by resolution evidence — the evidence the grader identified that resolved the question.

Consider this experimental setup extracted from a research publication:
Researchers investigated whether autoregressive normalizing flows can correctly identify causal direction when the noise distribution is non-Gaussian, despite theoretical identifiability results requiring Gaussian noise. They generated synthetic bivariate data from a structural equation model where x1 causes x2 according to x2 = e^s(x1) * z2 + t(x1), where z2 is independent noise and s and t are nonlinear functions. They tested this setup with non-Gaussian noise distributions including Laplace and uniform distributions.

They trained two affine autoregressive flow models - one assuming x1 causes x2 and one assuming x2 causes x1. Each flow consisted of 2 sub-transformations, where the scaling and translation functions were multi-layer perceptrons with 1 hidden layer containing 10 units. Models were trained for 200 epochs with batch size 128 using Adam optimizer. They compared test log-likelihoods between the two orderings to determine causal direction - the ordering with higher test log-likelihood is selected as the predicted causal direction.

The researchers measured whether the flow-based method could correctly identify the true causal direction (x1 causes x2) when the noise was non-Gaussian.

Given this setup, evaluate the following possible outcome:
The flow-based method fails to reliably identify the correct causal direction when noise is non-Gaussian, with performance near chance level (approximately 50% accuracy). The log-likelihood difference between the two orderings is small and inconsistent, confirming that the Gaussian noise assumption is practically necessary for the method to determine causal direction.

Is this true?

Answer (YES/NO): NO